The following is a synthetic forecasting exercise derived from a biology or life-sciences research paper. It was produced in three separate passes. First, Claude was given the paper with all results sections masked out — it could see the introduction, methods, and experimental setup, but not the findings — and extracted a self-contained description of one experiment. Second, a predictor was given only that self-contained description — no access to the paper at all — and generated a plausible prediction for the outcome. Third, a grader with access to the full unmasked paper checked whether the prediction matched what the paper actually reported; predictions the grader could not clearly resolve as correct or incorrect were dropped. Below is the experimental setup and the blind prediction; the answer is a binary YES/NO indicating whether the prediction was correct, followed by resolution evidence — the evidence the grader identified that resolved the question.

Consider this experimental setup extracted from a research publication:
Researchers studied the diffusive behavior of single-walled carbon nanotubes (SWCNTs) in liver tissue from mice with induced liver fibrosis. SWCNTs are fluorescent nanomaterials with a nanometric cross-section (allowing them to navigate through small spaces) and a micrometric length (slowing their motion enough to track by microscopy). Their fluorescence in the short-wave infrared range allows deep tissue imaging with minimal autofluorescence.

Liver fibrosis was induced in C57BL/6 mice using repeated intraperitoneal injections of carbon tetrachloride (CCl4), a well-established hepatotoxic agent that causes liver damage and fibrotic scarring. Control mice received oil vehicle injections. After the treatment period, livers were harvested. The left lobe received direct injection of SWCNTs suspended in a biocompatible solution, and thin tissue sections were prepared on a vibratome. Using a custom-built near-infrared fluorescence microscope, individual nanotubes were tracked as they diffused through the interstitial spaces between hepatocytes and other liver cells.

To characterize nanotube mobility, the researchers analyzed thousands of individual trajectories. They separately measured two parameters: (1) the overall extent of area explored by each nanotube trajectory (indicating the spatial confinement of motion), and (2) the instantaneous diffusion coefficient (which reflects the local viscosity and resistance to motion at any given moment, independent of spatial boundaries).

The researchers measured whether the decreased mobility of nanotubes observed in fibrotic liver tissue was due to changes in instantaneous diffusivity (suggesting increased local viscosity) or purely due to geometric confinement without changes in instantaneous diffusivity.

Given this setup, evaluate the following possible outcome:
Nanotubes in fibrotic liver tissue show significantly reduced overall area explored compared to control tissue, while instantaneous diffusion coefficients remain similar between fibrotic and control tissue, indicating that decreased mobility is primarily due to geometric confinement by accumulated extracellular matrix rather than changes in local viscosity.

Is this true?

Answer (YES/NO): YES